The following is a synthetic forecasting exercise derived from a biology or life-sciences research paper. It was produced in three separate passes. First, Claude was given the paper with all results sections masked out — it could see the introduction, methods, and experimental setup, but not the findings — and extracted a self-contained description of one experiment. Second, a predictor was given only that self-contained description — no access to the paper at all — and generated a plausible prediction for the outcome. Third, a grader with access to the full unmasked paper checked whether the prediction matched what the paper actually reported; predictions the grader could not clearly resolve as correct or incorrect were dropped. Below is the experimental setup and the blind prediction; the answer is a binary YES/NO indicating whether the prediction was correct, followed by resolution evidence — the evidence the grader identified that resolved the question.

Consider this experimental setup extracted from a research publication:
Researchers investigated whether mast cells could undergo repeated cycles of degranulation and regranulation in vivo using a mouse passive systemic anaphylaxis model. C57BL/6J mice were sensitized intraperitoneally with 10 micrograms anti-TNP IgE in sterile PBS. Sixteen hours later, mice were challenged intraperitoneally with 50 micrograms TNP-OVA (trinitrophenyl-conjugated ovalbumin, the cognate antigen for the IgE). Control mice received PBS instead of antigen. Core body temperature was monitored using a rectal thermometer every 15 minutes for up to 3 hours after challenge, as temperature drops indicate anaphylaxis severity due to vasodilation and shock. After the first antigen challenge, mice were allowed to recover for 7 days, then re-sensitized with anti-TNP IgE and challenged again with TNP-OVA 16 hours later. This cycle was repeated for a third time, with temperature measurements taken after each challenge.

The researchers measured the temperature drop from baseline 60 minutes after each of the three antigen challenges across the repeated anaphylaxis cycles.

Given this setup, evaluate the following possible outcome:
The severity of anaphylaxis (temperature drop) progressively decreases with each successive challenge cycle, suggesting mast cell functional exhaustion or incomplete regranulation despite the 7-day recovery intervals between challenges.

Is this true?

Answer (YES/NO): NO